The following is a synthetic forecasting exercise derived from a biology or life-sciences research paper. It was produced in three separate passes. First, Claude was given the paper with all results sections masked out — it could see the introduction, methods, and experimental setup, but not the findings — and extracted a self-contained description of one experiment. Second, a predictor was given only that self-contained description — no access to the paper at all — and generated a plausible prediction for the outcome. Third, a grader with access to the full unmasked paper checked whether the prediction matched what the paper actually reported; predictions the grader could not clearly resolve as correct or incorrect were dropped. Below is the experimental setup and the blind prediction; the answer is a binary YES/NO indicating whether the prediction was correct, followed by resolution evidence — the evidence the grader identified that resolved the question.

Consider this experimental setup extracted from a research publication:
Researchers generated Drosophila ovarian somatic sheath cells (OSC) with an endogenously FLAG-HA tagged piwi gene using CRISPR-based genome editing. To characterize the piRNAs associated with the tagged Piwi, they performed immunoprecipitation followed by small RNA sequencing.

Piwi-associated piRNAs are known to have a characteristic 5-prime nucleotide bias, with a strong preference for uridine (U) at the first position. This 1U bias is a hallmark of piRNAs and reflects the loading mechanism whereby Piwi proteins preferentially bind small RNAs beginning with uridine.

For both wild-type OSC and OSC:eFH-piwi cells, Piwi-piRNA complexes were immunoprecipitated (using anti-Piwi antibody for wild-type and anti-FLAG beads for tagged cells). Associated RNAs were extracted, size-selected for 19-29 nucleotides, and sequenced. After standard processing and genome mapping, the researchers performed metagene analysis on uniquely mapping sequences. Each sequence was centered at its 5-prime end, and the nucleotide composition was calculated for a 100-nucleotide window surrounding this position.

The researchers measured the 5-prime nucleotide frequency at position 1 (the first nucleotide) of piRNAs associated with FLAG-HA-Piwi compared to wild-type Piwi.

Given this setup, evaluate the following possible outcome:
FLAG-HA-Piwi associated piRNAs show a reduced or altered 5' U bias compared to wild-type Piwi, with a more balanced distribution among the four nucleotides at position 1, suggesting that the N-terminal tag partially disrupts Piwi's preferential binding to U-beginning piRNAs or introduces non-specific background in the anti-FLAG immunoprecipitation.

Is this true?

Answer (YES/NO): NO